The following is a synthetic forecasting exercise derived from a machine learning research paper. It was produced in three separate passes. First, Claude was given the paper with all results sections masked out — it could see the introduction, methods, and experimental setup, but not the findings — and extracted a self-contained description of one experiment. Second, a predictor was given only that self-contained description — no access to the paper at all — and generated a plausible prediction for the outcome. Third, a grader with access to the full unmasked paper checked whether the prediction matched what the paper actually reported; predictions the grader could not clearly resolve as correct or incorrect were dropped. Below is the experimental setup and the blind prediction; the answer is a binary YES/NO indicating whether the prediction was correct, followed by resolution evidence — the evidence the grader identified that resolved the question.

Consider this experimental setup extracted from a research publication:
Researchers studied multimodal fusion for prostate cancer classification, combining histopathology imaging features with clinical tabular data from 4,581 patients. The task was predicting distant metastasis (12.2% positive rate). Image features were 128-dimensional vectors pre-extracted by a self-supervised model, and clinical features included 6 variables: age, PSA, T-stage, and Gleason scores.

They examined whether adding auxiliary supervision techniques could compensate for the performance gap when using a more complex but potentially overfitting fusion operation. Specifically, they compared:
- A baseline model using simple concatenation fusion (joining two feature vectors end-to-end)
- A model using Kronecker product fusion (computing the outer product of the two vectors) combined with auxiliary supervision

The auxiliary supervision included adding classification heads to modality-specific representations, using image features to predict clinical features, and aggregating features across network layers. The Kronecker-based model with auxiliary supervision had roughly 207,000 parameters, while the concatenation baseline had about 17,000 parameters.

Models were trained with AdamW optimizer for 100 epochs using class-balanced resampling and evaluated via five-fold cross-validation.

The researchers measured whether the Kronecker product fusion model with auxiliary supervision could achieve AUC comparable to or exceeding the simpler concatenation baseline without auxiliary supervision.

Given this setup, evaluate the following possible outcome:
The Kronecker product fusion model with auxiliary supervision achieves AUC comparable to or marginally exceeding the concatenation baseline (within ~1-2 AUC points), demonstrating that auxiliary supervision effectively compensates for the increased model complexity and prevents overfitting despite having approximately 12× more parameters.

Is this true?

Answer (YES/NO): YES